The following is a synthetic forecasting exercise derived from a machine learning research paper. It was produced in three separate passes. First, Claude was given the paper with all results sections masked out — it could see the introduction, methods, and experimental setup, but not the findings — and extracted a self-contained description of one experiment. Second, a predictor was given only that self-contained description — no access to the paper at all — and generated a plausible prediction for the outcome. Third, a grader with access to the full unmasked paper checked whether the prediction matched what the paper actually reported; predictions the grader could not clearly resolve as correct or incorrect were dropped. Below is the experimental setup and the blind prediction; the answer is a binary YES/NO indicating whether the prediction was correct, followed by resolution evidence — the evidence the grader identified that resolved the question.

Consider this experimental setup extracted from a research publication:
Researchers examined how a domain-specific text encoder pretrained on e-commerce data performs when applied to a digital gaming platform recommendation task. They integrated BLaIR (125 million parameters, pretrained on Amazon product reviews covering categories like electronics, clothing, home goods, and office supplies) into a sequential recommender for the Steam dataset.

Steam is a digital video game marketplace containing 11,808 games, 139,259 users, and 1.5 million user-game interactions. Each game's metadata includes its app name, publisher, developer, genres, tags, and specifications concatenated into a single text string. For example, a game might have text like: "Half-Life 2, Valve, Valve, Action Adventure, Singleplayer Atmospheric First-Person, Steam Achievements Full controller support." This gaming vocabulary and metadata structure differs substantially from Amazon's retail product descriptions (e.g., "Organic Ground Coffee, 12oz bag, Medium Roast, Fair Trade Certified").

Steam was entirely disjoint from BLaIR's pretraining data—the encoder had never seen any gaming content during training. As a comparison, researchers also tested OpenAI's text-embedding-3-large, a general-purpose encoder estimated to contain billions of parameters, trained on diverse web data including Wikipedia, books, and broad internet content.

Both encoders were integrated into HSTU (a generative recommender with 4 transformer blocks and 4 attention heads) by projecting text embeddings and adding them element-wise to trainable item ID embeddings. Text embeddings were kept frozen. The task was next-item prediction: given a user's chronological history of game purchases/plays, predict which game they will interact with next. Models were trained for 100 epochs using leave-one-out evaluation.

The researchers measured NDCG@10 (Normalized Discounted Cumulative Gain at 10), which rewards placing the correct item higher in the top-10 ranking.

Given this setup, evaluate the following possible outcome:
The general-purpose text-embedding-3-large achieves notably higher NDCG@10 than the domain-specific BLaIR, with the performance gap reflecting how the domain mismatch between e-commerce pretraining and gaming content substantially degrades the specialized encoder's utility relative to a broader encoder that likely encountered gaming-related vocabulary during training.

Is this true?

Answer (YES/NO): NO